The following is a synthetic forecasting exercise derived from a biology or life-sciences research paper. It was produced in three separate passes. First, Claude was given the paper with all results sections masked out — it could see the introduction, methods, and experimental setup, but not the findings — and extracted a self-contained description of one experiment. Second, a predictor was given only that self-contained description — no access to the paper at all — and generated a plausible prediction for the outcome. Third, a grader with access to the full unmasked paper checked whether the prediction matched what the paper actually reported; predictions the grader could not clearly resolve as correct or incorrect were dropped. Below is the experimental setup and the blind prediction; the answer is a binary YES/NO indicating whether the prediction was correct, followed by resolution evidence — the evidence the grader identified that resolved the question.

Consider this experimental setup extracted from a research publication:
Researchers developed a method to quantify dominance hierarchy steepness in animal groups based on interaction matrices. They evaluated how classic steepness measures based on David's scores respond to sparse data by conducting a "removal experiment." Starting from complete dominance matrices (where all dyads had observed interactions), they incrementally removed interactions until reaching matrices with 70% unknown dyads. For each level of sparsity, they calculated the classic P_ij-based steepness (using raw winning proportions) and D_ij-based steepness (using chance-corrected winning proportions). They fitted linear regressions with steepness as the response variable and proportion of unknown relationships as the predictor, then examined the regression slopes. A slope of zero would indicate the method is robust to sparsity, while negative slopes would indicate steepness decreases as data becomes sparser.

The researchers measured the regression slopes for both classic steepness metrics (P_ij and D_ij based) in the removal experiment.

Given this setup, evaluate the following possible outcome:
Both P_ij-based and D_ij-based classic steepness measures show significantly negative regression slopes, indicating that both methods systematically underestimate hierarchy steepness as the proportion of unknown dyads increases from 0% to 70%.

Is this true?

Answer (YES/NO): YES